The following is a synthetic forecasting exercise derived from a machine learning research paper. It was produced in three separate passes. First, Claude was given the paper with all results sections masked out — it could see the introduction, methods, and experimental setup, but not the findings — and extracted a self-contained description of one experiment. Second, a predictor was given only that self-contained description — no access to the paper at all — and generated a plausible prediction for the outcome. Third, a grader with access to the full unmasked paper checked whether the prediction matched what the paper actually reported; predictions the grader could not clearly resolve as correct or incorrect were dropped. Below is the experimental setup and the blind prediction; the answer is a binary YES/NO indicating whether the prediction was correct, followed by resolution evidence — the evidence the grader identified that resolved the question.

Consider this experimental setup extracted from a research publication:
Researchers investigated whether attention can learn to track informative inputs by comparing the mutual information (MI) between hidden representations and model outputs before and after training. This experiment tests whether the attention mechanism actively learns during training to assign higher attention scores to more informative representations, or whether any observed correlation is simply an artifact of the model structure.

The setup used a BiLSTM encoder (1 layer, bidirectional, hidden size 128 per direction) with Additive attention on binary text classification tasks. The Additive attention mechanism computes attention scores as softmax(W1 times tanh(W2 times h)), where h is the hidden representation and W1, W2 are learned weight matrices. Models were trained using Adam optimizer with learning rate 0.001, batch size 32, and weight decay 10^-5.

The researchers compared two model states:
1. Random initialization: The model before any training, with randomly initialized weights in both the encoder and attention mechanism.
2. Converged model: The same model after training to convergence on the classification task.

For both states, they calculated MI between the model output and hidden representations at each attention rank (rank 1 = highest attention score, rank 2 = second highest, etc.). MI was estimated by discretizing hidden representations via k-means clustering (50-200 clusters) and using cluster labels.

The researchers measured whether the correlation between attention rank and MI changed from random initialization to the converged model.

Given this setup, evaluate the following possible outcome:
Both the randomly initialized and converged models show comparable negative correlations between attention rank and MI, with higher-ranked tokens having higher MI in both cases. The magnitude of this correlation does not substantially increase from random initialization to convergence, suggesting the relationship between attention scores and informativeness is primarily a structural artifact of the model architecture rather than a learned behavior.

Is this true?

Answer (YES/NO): NO